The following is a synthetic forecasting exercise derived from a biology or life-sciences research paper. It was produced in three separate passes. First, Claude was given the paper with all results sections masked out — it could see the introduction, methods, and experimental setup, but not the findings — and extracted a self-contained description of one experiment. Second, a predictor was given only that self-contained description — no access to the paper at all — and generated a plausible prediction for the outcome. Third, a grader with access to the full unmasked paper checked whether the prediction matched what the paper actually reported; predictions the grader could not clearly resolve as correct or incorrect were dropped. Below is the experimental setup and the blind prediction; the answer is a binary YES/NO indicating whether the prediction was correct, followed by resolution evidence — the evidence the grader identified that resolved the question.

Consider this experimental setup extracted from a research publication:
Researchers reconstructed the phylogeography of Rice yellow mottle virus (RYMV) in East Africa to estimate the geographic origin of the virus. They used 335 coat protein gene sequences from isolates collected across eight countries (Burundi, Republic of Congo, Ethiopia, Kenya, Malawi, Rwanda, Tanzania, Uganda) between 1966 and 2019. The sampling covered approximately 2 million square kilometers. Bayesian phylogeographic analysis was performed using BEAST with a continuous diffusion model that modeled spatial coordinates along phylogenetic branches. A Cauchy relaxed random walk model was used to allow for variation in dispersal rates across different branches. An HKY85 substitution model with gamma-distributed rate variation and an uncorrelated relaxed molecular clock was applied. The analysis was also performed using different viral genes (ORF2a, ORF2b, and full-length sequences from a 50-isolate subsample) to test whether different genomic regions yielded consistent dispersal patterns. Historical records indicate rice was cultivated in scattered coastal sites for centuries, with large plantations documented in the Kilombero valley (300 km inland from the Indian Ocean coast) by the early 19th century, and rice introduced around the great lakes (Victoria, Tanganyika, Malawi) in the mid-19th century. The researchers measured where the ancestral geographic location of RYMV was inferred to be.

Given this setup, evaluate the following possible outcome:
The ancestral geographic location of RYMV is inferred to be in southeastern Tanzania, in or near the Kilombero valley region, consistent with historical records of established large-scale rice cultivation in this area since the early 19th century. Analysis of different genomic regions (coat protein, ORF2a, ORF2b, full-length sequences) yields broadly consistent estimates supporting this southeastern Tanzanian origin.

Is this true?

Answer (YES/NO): NO